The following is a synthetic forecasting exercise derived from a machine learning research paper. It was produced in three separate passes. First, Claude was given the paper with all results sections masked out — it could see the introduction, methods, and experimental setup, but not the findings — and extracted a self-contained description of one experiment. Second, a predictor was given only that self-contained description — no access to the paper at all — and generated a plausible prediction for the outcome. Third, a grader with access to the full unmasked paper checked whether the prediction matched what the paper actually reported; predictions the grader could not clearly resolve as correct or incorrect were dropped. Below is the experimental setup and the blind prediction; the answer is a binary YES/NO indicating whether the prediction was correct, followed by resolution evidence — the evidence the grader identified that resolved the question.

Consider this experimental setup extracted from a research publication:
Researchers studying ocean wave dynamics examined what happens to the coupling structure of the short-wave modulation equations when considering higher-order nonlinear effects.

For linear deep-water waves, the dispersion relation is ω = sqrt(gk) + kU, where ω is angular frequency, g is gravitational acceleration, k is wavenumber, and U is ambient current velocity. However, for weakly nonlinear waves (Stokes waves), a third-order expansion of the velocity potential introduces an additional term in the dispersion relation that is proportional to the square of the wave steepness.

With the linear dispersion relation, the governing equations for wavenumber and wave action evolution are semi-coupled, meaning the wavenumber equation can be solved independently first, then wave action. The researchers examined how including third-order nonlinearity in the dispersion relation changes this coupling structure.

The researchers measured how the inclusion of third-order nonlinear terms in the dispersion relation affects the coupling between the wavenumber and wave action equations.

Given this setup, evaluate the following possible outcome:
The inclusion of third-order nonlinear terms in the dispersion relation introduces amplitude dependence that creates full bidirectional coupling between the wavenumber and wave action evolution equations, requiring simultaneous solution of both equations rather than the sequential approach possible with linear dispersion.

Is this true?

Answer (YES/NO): YES